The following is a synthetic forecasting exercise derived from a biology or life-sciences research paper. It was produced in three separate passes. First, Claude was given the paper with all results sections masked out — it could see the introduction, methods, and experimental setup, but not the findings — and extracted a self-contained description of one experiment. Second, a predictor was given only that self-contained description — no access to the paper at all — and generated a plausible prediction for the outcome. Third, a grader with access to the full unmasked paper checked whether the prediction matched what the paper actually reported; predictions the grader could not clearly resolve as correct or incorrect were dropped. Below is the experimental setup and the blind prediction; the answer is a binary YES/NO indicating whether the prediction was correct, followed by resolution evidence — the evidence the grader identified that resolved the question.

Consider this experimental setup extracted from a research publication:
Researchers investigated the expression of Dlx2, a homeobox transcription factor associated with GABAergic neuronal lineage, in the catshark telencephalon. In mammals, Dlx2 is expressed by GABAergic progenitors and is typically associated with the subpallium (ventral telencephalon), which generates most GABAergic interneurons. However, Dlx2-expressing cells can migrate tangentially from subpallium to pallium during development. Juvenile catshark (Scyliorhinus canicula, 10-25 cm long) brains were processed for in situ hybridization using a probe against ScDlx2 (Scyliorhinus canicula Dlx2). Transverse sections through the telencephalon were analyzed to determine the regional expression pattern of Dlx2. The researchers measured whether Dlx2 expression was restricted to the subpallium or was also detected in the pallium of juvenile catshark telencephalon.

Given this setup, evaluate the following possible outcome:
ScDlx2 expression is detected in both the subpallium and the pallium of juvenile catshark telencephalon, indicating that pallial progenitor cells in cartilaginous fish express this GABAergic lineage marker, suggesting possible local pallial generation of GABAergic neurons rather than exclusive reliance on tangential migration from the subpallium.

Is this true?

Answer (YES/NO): YES